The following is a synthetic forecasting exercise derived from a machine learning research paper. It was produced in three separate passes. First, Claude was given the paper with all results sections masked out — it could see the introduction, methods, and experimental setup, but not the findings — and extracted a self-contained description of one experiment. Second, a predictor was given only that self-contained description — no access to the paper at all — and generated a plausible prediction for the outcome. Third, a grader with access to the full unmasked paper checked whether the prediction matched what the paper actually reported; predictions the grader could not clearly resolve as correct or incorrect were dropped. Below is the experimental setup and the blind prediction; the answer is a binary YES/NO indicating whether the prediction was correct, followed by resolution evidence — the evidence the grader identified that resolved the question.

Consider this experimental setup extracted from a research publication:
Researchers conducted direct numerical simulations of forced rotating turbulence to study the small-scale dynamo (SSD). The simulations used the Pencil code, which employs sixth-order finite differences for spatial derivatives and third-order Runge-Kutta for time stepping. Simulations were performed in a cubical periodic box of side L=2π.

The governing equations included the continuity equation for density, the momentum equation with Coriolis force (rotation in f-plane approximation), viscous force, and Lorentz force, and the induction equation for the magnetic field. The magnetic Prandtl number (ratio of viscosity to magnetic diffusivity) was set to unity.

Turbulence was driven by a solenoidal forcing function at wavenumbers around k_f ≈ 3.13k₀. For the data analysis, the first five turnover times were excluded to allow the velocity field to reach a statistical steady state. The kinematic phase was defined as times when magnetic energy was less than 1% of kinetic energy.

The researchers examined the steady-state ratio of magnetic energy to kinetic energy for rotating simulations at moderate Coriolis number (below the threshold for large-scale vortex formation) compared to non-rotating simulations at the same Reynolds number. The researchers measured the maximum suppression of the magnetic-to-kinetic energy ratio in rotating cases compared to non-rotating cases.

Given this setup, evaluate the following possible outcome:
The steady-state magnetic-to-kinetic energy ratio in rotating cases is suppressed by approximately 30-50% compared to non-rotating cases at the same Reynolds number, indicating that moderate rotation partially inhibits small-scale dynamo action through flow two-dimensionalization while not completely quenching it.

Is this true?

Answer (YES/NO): YES